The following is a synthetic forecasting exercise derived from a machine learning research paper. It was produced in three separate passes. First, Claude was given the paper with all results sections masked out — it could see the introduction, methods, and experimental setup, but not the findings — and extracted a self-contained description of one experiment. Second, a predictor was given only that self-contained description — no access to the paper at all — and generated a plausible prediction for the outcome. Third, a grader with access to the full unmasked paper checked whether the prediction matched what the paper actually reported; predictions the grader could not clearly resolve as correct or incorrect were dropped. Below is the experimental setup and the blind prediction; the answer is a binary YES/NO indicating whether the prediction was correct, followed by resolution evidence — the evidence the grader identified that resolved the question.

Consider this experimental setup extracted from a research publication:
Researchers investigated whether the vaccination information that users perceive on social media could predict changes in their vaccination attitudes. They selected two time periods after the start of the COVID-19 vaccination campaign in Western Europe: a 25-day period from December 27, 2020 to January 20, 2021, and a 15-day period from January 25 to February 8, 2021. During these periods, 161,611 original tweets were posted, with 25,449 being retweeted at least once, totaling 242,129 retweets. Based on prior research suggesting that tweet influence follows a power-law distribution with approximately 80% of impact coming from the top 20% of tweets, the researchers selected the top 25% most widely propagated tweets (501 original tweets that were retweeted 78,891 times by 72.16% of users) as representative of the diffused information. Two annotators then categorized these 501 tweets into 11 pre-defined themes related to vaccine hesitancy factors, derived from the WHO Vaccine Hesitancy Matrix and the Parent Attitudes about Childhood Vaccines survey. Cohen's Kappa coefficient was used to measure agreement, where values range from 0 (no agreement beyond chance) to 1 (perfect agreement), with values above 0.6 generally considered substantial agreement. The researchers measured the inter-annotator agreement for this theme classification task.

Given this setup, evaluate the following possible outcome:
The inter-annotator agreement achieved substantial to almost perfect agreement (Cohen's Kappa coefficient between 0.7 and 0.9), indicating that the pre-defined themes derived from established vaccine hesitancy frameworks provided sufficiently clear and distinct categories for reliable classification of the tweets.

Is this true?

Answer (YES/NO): YES